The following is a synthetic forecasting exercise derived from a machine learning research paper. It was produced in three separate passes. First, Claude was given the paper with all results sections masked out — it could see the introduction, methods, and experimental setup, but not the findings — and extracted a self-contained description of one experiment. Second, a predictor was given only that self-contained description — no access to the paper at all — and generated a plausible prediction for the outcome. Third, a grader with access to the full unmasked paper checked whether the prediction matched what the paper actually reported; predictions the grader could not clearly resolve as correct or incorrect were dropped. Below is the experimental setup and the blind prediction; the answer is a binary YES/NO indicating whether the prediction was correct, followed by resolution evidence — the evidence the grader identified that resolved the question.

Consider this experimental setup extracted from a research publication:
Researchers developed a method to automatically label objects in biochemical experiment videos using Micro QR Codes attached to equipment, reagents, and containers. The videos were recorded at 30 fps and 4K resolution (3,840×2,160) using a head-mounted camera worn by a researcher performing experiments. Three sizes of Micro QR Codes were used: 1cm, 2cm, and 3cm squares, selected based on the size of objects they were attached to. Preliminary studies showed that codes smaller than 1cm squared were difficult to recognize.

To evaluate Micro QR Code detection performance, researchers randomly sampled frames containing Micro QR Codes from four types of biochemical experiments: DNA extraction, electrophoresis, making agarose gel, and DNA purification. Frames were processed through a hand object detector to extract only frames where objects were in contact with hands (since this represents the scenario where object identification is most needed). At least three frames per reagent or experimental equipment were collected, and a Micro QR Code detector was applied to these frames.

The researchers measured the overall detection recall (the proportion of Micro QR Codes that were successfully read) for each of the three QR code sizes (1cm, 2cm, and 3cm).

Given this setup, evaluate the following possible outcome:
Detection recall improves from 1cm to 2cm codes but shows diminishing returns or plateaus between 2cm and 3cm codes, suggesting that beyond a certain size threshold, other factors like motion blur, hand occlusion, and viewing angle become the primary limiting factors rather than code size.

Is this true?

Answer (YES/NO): NO